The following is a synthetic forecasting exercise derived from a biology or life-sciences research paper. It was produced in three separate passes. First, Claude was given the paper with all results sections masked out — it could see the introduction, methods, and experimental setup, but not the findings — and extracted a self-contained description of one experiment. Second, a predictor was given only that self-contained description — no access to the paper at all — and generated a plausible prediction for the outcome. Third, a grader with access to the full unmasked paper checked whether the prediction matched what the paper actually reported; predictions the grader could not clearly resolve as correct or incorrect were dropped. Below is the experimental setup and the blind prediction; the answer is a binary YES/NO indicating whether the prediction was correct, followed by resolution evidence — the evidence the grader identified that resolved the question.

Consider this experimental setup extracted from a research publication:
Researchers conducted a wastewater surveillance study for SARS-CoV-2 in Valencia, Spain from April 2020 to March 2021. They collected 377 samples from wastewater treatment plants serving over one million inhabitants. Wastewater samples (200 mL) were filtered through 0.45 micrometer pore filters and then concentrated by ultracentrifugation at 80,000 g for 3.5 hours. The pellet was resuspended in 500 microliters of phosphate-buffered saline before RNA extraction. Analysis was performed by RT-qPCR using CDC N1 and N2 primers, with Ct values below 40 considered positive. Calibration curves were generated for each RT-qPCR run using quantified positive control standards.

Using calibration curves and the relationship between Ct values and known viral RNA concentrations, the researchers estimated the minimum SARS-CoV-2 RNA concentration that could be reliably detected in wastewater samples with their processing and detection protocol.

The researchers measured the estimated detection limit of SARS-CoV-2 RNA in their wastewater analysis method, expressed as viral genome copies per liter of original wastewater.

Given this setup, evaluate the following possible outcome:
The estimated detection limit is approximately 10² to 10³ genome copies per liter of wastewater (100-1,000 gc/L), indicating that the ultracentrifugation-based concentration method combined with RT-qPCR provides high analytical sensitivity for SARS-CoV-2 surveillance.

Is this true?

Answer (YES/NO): YES